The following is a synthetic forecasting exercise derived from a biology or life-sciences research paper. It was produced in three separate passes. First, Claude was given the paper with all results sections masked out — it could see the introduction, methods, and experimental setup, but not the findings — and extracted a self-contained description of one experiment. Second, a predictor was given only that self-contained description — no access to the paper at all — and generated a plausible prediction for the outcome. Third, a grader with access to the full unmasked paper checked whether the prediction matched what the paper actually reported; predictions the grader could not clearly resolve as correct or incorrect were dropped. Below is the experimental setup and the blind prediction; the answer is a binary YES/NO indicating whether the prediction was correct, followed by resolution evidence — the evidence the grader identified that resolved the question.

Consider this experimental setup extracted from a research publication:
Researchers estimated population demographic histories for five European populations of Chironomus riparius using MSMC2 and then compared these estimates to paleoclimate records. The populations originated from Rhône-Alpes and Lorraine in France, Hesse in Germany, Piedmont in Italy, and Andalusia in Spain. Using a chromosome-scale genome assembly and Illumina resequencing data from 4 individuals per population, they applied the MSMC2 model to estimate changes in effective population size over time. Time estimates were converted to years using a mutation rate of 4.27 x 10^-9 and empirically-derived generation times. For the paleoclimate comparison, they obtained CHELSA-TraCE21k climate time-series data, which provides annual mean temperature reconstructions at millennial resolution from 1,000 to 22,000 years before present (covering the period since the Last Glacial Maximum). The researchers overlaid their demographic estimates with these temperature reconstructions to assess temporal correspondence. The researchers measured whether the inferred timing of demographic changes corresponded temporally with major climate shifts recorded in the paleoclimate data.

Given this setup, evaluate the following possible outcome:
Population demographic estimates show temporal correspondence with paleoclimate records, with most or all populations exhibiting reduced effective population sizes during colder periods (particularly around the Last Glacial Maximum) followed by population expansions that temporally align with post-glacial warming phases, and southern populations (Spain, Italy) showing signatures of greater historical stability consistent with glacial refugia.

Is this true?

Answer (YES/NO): NO